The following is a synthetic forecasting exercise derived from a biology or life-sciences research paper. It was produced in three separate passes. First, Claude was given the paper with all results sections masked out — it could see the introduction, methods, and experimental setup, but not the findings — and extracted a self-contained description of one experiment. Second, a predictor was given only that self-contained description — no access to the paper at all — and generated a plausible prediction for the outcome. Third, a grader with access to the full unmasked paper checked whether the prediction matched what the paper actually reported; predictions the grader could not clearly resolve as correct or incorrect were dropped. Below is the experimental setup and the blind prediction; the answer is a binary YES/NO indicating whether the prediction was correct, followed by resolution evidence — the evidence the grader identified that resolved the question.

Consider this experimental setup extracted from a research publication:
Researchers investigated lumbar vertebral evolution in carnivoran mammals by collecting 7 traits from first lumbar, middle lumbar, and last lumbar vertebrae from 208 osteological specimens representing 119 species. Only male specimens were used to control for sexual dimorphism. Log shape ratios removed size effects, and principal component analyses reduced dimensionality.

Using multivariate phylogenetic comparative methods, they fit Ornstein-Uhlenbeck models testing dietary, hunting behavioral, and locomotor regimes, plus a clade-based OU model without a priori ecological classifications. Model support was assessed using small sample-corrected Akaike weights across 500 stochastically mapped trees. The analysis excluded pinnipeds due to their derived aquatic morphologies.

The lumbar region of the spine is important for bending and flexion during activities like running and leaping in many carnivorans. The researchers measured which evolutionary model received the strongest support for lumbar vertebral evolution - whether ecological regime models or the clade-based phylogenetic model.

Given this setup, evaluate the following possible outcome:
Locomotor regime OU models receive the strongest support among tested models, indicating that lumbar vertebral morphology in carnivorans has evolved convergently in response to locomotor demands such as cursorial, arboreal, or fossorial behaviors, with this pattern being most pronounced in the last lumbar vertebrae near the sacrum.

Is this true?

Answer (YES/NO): NO